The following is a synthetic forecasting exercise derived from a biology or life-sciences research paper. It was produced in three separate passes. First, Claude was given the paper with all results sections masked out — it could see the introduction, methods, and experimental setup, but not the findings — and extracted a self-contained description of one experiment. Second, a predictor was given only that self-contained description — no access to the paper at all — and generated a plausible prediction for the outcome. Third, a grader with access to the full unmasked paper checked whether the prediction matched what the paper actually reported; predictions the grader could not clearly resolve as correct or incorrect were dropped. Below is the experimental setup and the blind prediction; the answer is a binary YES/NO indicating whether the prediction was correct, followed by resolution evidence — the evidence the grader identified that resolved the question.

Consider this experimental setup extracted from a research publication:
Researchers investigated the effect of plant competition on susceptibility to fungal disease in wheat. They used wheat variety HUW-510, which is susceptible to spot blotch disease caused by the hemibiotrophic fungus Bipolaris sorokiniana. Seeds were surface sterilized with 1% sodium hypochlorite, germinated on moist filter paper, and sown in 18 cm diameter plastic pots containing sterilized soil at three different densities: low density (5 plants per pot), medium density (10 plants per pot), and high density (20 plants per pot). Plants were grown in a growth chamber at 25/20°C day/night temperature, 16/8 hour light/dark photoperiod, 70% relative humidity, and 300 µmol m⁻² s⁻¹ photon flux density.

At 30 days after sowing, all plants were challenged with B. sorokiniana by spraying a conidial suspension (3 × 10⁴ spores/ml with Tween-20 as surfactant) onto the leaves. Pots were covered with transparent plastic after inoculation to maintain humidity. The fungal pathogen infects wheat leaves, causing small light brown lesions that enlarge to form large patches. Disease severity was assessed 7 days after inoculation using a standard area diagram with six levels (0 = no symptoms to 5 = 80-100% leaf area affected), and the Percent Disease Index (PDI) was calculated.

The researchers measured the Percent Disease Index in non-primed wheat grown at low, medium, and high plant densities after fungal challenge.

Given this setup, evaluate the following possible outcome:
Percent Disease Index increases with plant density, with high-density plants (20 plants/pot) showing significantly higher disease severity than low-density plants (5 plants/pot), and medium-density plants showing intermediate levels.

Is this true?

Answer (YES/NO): NO